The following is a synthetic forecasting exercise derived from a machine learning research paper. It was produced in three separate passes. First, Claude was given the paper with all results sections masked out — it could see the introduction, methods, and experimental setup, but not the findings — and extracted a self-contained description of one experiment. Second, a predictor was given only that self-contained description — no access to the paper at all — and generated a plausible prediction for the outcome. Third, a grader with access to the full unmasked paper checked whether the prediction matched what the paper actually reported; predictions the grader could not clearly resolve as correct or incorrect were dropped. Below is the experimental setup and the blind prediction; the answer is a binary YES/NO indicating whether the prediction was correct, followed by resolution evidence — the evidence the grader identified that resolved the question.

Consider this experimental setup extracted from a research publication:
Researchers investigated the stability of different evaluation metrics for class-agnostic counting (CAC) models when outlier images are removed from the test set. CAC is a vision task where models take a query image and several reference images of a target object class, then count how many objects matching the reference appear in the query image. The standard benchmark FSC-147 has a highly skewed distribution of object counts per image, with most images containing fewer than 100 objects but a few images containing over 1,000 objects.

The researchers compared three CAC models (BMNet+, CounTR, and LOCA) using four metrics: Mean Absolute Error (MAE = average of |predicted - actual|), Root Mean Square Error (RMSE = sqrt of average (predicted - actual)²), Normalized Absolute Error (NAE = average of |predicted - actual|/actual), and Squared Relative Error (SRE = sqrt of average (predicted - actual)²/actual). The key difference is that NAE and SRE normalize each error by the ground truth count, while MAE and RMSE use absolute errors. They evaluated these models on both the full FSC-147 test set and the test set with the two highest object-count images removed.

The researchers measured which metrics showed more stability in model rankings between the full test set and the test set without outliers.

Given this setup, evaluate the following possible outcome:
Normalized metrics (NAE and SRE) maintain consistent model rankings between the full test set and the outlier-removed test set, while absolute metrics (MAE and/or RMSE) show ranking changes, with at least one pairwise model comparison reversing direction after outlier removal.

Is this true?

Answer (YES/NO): YES